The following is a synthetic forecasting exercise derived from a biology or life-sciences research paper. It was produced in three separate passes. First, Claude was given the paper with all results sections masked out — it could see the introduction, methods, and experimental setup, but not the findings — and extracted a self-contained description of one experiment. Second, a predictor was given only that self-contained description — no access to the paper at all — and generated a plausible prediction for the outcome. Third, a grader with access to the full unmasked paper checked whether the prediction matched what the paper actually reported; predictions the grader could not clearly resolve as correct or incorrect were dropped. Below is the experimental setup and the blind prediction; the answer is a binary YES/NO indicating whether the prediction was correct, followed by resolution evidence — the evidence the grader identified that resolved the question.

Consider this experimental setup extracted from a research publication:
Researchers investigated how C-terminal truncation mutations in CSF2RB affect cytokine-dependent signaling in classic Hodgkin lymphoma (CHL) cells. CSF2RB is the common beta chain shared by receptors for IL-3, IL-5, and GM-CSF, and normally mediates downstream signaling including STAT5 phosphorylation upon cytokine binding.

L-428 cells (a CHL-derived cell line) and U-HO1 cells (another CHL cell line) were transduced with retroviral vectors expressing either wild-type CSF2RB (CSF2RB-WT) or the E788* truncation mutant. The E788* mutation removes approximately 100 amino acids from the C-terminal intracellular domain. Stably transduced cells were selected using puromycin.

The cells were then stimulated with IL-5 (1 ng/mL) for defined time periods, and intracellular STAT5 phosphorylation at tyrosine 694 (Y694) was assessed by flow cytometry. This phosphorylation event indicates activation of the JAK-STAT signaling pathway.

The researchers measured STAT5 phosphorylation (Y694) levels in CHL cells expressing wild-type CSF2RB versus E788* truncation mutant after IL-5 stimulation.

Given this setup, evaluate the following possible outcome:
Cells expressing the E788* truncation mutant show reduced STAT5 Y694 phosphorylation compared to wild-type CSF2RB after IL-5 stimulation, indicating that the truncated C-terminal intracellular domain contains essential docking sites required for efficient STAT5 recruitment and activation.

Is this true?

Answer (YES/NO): NO